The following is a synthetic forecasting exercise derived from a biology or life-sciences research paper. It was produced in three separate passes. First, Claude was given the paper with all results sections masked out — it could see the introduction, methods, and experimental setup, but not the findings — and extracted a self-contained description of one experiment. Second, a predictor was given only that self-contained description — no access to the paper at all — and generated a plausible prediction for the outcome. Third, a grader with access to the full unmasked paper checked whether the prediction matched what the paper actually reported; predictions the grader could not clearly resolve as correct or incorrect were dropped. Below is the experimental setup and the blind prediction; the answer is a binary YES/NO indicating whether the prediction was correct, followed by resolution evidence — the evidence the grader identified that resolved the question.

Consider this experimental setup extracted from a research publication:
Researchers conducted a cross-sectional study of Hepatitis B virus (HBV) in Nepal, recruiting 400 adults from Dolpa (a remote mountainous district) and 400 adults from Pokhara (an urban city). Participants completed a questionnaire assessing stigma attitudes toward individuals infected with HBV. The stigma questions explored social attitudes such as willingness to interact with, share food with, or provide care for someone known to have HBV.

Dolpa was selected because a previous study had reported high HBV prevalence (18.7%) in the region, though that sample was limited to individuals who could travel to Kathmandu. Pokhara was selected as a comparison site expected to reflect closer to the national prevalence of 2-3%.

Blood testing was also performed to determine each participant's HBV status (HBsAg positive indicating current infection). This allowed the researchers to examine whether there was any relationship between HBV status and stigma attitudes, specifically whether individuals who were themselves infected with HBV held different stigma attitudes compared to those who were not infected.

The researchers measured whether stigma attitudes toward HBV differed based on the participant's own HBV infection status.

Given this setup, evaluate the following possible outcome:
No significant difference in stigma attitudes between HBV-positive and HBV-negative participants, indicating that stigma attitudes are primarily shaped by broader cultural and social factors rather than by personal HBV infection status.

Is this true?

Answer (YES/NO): YES